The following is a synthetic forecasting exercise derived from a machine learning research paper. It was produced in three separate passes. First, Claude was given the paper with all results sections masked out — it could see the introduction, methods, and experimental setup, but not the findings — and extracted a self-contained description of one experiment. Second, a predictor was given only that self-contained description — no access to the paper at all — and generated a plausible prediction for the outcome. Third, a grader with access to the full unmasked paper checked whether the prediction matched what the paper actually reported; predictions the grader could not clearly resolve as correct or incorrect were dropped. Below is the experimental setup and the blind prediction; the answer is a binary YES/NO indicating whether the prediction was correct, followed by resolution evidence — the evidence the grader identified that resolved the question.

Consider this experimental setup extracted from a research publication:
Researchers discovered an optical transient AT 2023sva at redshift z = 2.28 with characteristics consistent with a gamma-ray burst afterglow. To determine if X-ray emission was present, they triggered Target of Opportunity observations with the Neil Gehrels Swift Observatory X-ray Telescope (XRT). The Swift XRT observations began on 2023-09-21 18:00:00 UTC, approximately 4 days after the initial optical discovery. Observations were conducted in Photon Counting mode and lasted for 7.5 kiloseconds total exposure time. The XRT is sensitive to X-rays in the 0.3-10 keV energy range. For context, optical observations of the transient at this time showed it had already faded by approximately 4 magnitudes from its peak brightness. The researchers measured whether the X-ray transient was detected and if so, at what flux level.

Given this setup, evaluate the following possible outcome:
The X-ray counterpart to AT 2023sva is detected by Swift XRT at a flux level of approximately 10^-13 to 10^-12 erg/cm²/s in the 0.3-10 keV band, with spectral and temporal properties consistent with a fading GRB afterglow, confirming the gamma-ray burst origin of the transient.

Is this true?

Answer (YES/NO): NO